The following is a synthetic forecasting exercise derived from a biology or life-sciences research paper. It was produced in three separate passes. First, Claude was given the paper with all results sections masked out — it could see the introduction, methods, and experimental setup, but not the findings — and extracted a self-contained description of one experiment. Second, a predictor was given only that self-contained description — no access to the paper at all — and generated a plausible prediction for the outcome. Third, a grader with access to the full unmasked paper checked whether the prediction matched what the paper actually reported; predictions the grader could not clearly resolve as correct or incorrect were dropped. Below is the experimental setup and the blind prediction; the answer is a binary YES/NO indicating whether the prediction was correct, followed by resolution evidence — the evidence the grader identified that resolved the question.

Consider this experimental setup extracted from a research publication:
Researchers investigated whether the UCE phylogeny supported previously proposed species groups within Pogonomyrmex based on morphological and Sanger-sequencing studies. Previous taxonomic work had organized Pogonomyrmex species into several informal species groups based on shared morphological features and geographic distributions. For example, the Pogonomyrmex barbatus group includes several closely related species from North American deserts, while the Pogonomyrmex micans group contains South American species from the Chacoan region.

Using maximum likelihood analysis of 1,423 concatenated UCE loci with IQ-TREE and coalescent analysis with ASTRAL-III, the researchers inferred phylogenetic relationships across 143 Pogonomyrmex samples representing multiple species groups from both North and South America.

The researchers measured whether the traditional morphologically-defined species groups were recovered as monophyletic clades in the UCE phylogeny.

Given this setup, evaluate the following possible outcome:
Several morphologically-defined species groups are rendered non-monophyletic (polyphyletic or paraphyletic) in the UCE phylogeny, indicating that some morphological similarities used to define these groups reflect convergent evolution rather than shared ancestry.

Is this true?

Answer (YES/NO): NO